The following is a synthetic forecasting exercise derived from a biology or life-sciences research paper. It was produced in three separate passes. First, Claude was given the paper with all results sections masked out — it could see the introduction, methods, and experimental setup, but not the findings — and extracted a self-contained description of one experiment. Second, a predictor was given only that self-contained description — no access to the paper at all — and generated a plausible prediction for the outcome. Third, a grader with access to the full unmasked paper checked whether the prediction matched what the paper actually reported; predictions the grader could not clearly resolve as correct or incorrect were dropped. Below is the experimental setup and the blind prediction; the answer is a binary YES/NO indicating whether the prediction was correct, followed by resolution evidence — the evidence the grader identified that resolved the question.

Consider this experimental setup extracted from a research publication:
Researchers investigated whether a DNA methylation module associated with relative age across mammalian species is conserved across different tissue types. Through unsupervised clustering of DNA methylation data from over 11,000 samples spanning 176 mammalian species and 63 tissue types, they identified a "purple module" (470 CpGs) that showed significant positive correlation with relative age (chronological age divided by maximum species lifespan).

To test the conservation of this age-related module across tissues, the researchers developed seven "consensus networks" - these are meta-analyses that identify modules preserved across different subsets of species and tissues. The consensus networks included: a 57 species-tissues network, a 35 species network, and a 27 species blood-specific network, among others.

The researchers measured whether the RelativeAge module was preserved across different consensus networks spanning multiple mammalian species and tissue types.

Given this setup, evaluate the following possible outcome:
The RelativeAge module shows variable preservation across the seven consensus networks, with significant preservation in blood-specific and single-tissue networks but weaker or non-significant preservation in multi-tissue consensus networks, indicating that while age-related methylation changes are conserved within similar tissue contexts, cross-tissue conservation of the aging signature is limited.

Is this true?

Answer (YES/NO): NO